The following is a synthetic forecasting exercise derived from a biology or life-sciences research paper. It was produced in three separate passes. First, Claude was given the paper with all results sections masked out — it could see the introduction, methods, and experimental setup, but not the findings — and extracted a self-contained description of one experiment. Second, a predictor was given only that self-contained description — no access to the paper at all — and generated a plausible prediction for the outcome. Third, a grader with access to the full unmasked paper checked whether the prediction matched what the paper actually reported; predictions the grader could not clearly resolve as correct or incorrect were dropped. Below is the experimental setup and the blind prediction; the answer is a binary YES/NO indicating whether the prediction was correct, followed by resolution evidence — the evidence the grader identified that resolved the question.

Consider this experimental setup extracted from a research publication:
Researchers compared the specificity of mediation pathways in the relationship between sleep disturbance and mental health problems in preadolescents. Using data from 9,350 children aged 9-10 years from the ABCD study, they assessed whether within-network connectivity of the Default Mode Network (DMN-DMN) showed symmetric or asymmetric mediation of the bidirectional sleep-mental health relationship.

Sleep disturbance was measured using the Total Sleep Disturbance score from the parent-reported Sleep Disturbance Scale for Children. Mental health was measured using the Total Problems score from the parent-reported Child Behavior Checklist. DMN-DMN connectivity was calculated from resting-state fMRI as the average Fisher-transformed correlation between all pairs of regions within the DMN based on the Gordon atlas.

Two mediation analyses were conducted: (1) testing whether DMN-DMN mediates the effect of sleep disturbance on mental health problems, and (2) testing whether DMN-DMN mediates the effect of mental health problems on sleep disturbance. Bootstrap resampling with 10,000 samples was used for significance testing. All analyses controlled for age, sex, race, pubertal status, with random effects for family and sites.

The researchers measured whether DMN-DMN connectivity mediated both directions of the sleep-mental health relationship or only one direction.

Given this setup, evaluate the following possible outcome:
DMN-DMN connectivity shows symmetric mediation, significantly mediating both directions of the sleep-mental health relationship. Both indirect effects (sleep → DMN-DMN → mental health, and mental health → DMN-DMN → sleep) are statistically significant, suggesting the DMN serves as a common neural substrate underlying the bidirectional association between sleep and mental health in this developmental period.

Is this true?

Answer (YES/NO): YES